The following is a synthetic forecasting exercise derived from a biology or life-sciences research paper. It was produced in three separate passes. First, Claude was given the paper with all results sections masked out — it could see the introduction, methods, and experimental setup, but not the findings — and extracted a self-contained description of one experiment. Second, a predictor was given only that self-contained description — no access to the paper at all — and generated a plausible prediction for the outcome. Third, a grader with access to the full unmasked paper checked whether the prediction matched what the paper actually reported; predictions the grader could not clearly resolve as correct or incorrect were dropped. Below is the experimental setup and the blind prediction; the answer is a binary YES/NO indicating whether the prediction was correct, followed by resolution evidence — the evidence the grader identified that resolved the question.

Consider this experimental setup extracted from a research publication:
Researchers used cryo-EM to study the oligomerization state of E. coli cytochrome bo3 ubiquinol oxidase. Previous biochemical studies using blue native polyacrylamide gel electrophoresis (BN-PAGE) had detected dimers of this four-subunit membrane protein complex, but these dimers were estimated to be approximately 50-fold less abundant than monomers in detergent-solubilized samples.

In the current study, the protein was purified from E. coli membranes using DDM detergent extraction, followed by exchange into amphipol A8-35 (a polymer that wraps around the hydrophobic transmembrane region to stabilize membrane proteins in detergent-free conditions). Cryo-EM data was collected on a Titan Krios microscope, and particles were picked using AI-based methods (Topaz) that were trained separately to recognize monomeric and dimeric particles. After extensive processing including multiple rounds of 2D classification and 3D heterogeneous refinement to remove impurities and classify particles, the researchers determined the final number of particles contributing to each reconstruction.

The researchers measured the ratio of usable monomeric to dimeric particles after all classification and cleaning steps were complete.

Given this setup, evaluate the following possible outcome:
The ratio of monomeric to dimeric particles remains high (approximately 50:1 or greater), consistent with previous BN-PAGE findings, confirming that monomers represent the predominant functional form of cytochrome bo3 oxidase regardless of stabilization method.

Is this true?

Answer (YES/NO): NO